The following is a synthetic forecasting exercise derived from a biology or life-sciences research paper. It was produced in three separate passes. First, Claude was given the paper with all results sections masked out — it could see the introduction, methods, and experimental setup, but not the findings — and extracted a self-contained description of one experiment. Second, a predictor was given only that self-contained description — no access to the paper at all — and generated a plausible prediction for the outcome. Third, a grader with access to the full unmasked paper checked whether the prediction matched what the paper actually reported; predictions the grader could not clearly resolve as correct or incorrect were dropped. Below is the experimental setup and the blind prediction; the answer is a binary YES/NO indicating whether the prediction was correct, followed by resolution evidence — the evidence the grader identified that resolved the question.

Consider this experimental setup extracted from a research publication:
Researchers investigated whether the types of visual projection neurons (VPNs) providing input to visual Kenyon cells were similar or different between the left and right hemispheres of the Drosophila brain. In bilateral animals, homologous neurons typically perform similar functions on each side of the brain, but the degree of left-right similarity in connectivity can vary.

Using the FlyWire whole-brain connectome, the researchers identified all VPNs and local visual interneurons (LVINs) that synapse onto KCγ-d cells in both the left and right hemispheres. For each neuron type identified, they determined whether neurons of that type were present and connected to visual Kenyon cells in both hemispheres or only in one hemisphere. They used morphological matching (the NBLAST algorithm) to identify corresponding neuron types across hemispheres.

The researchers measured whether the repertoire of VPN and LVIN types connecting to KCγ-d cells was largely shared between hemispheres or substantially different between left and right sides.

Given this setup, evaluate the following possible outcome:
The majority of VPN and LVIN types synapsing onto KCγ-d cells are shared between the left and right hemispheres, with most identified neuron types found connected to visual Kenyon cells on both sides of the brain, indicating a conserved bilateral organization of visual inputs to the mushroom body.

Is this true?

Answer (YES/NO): YES